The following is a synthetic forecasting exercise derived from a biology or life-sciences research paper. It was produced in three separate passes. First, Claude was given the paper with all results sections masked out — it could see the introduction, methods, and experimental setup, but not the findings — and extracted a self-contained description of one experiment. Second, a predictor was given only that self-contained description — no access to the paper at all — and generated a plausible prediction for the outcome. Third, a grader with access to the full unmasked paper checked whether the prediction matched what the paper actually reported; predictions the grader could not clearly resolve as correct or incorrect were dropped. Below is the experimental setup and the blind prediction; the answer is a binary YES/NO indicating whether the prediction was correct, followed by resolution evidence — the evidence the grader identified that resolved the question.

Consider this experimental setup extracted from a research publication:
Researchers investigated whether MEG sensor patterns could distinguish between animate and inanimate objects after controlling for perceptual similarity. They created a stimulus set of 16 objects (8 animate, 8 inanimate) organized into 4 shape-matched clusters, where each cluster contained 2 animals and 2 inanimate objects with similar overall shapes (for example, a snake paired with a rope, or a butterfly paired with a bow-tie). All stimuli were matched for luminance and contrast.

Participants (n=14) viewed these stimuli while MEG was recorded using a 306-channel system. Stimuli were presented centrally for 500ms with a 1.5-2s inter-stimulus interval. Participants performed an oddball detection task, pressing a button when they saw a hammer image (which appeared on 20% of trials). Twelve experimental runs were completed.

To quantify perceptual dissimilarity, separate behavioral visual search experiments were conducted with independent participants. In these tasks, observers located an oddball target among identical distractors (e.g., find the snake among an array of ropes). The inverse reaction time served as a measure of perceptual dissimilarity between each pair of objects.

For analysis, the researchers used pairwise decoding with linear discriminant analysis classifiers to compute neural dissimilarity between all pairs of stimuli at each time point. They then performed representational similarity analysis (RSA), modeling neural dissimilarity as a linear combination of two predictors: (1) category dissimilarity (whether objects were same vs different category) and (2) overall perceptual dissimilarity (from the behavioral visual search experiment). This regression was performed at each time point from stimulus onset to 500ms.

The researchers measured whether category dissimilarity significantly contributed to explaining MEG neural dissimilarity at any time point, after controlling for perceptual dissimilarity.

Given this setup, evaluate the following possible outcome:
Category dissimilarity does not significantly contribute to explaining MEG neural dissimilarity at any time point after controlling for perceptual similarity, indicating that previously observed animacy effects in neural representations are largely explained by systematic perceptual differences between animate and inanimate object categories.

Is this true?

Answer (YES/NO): YES